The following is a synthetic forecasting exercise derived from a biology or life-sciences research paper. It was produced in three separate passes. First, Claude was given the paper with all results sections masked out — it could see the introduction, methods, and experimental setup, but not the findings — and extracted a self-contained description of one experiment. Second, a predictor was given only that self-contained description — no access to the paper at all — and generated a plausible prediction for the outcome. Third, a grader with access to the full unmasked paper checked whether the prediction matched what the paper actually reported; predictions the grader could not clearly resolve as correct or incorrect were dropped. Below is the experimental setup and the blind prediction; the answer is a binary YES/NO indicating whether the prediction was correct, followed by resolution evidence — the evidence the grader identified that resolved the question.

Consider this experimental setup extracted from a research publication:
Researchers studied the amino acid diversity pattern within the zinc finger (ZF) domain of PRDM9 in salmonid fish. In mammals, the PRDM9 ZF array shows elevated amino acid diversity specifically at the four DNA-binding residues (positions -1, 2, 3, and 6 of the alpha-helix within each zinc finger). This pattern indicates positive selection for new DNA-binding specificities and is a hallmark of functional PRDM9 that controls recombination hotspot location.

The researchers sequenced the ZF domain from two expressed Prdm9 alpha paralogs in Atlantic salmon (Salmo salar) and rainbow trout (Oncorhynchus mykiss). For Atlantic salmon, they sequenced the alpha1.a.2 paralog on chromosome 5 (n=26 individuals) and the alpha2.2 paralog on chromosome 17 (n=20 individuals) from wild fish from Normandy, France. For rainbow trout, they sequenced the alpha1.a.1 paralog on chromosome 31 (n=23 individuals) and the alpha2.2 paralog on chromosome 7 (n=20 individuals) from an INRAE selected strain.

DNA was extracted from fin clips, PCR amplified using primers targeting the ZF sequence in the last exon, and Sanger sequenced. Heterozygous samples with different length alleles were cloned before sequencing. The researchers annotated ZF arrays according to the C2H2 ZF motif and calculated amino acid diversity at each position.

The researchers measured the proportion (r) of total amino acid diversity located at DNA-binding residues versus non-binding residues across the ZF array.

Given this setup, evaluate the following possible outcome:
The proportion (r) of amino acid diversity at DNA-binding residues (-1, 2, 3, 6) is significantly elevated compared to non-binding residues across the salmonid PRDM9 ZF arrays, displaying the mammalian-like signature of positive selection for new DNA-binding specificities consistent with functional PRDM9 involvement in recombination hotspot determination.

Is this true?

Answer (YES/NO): YES